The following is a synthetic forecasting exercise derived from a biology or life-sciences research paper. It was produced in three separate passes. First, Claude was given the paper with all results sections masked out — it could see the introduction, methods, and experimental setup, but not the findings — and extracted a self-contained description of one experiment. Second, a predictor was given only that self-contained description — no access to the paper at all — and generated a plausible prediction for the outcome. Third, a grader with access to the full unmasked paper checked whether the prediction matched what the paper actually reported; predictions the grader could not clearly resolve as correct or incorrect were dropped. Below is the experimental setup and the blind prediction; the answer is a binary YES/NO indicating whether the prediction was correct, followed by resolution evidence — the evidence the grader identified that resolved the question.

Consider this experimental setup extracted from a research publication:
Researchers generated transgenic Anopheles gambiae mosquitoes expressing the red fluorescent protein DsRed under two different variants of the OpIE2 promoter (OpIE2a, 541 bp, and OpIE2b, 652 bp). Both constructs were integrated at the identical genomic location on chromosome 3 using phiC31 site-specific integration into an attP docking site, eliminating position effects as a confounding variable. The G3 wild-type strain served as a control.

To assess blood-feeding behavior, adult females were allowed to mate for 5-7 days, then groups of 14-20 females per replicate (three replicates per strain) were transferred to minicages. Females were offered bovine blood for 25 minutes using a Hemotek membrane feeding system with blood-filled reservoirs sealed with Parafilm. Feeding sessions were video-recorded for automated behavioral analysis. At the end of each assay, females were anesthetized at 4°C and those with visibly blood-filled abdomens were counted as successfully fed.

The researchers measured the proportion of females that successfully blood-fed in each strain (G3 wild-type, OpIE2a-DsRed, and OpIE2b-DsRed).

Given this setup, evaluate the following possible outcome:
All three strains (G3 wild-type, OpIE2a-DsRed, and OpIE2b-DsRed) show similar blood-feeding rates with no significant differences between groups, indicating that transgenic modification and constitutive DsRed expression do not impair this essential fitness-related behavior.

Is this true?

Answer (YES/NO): NO